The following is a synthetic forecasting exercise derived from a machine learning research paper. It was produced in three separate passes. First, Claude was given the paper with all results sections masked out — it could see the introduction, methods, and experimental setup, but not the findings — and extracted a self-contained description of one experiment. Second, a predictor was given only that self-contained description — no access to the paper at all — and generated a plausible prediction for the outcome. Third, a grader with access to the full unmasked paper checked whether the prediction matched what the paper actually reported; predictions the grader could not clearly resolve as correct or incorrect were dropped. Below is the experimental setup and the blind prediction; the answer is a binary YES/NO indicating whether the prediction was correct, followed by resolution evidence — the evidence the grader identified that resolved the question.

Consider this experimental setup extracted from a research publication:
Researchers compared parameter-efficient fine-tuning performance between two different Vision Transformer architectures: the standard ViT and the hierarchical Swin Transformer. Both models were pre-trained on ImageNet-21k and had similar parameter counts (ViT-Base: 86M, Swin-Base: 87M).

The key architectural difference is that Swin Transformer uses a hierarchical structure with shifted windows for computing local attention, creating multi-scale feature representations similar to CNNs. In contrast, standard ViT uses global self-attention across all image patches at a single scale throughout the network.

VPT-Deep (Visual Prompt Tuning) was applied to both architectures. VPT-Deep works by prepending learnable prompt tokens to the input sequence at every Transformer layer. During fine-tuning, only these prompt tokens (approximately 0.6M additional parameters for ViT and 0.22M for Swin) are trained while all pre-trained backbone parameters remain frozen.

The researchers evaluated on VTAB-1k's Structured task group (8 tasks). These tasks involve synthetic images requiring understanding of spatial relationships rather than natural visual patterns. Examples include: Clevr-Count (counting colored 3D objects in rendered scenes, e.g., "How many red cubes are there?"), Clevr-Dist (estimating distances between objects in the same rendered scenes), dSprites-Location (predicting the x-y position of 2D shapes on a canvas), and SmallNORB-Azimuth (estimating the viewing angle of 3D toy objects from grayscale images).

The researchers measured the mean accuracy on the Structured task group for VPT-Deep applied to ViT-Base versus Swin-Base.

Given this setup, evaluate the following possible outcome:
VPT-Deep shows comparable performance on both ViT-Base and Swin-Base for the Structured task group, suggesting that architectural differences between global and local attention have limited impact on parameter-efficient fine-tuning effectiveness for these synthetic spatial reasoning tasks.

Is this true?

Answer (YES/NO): YES